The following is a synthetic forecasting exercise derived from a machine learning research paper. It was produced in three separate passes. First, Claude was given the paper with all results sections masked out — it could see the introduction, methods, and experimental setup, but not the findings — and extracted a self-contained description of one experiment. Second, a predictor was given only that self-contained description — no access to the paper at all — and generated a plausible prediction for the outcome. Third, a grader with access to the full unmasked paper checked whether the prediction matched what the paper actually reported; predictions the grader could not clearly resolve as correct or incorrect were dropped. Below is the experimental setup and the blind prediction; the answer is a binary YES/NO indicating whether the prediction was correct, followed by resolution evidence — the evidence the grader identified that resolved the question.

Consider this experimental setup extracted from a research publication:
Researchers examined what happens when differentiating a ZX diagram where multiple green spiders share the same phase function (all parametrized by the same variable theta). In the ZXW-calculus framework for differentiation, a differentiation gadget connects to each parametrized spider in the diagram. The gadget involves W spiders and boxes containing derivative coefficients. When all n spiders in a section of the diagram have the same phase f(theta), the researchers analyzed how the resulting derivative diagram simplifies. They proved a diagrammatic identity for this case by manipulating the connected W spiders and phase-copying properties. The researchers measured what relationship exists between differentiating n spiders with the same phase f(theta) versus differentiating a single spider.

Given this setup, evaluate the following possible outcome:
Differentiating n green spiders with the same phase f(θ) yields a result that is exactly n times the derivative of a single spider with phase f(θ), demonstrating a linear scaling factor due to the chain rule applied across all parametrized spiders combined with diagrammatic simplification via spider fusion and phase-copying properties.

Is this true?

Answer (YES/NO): NO